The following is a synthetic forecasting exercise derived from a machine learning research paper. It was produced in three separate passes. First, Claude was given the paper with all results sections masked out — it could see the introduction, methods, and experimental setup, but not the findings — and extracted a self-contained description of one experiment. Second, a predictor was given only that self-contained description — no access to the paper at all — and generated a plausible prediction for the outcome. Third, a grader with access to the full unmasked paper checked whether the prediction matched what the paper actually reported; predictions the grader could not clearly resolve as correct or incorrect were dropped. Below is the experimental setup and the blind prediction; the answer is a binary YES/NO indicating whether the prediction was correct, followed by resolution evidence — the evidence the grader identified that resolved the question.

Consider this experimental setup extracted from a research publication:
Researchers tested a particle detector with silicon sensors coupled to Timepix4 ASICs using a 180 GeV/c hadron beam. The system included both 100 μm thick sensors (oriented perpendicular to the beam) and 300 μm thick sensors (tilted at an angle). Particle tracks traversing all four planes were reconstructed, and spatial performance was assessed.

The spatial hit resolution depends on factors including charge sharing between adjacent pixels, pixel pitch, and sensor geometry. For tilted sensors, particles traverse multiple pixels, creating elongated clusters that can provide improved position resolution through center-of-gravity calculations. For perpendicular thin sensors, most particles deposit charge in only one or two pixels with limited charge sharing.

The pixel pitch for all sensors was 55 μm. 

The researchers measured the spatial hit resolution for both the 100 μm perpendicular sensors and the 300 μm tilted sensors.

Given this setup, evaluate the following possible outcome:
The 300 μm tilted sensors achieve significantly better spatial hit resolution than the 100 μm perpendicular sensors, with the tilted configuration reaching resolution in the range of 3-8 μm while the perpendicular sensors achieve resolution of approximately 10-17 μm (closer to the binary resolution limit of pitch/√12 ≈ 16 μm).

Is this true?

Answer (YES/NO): YES